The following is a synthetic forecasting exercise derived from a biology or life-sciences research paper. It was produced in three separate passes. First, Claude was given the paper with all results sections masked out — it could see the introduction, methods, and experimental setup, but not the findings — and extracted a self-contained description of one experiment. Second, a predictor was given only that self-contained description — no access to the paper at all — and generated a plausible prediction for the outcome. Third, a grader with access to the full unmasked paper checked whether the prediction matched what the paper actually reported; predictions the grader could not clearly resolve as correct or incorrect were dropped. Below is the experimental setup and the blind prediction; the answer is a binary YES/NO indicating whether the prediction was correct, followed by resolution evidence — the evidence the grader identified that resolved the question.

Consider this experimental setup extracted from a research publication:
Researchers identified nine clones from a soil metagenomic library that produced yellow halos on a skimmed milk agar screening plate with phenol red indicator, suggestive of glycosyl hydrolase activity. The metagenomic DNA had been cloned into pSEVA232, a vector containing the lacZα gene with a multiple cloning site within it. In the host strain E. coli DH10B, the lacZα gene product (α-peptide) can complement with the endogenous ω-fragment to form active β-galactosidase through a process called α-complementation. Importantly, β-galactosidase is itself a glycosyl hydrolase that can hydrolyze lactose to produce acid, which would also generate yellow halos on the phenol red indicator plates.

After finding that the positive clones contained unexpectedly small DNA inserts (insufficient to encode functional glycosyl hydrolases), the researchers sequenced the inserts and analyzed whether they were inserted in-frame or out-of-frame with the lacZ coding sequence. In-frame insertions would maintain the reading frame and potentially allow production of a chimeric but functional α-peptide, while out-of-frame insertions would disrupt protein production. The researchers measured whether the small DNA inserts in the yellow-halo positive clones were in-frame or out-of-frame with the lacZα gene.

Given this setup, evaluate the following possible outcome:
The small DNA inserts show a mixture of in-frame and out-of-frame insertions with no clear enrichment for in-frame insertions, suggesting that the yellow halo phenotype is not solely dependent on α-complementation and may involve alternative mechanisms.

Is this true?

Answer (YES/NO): NO